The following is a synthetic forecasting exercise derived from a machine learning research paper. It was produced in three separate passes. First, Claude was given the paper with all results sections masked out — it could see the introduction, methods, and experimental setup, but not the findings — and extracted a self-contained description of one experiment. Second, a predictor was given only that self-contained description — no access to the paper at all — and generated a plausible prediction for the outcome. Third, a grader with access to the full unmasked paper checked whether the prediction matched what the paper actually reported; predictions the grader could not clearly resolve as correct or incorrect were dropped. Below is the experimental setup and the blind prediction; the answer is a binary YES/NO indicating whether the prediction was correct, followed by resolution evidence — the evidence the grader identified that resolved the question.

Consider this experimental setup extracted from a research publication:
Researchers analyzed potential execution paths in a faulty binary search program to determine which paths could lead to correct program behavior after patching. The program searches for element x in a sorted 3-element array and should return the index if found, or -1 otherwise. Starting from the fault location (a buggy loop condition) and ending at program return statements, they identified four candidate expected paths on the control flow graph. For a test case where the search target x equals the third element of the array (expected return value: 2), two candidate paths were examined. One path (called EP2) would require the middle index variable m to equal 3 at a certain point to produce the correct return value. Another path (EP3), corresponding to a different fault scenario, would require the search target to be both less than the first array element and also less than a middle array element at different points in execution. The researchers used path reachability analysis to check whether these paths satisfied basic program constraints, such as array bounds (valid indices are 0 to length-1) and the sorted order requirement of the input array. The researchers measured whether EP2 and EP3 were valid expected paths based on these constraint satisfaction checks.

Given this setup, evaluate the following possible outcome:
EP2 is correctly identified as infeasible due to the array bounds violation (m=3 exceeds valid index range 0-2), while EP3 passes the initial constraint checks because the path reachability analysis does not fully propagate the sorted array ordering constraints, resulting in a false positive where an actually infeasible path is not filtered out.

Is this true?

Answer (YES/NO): NO